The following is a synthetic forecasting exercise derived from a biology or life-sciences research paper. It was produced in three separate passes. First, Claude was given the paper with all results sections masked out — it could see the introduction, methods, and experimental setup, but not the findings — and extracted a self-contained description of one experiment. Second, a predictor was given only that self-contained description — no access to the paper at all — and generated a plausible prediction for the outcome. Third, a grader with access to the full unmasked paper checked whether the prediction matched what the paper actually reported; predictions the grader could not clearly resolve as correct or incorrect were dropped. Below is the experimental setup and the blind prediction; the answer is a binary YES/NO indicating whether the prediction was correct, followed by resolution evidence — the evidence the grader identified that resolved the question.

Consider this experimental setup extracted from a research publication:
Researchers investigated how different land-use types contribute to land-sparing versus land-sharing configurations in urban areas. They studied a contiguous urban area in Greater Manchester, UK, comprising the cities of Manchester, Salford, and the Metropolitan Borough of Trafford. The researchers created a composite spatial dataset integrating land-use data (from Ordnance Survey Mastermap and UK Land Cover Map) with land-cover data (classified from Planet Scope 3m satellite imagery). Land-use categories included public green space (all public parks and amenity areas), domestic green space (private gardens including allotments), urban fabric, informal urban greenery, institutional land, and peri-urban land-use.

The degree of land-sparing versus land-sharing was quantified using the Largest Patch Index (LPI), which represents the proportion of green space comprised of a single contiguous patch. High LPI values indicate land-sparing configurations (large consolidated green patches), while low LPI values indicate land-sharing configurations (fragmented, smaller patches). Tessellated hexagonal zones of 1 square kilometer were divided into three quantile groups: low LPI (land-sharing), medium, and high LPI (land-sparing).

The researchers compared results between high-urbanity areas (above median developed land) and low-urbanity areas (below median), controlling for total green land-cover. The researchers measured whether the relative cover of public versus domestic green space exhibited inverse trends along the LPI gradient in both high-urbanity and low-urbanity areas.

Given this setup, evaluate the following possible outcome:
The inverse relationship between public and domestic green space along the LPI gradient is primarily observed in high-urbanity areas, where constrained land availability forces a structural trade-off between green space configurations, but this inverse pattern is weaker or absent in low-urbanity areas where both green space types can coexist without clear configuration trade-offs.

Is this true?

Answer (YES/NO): NO